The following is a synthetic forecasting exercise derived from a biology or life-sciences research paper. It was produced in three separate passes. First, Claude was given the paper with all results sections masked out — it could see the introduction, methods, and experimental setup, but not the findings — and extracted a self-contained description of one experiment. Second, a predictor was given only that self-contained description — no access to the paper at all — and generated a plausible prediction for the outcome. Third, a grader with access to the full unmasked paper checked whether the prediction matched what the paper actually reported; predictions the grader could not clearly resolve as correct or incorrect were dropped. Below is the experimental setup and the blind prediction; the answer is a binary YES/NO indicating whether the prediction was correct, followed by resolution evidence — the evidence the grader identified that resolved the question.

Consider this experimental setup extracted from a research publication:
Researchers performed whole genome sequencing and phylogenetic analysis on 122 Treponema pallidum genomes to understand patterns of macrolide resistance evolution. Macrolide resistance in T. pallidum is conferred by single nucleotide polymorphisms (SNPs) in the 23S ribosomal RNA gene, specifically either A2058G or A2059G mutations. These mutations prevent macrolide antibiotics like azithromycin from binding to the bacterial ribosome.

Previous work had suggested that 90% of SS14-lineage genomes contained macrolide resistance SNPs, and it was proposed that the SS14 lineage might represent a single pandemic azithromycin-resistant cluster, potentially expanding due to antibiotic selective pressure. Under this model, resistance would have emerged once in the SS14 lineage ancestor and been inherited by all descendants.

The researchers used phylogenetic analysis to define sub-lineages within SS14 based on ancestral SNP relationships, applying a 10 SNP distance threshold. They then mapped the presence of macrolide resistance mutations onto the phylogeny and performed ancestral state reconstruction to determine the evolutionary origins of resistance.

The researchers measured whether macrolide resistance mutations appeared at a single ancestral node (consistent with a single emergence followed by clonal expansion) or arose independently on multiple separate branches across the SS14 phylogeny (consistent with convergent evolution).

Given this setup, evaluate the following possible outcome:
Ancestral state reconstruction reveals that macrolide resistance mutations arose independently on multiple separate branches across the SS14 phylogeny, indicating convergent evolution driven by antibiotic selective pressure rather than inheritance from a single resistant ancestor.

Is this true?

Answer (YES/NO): YES